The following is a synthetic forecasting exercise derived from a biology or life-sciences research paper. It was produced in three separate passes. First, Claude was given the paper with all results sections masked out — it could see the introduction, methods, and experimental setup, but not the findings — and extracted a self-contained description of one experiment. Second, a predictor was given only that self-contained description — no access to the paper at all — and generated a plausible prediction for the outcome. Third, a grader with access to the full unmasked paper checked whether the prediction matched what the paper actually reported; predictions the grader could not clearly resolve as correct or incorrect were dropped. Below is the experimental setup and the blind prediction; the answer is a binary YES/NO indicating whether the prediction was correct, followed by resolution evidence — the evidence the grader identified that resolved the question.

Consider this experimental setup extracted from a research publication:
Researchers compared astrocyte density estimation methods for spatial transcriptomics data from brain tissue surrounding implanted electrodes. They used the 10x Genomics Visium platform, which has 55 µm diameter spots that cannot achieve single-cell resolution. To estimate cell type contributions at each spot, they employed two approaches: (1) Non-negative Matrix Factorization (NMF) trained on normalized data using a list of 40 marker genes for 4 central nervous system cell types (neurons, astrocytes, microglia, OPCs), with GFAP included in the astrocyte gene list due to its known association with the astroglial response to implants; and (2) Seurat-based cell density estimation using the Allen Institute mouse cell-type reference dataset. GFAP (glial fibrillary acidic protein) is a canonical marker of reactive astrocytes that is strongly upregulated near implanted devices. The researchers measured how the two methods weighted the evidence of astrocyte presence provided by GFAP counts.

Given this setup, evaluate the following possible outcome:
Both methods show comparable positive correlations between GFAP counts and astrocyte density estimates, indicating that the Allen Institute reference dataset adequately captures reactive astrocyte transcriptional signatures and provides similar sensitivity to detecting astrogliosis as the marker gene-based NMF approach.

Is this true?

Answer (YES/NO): NO